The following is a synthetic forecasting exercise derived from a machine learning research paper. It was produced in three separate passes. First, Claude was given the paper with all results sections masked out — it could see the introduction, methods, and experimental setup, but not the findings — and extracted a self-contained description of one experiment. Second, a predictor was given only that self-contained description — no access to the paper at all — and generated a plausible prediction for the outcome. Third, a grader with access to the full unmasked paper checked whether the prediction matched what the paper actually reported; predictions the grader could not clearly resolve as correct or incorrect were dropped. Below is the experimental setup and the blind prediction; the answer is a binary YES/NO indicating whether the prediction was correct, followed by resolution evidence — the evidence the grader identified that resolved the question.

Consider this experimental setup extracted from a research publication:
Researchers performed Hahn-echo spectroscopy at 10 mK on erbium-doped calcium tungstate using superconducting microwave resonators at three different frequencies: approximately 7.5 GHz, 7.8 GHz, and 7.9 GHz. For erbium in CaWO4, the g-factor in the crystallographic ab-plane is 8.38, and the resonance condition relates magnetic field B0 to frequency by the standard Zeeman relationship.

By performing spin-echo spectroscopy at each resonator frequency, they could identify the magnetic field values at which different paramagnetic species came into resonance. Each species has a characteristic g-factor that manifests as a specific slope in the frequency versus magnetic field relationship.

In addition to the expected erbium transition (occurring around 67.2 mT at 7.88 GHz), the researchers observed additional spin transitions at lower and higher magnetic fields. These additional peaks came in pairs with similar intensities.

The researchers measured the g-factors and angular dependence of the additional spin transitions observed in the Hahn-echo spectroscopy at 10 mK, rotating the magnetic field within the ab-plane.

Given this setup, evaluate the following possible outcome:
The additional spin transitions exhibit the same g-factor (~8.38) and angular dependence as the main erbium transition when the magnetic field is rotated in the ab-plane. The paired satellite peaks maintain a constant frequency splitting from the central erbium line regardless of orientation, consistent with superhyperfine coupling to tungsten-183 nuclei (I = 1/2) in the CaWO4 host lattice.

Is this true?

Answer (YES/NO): NO